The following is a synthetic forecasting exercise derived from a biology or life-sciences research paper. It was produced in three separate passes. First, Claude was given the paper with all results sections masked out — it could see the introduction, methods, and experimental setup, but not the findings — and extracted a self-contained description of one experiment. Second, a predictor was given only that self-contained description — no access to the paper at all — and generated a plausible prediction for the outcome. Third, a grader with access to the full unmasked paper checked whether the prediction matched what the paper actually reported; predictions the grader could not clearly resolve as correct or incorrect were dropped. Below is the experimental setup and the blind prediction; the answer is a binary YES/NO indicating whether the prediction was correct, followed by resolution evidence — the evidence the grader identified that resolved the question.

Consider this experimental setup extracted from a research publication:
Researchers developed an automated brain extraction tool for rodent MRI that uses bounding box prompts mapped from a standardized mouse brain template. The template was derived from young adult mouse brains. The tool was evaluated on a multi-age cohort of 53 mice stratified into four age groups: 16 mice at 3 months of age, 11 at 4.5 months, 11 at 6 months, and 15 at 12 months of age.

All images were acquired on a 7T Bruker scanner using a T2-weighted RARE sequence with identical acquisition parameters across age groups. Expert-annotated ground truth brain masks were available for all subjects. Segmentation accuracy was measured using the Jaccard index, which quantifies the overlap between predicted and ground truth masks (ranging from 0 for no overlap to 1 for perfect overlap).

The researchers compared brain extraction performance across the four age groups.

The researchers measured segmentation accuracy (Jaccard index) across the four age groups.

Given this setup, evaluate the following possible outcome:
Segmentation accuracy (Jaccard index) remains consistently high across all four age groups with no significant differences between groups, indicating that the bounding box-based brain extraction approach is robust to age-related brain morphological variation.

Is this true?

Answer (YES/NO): NO